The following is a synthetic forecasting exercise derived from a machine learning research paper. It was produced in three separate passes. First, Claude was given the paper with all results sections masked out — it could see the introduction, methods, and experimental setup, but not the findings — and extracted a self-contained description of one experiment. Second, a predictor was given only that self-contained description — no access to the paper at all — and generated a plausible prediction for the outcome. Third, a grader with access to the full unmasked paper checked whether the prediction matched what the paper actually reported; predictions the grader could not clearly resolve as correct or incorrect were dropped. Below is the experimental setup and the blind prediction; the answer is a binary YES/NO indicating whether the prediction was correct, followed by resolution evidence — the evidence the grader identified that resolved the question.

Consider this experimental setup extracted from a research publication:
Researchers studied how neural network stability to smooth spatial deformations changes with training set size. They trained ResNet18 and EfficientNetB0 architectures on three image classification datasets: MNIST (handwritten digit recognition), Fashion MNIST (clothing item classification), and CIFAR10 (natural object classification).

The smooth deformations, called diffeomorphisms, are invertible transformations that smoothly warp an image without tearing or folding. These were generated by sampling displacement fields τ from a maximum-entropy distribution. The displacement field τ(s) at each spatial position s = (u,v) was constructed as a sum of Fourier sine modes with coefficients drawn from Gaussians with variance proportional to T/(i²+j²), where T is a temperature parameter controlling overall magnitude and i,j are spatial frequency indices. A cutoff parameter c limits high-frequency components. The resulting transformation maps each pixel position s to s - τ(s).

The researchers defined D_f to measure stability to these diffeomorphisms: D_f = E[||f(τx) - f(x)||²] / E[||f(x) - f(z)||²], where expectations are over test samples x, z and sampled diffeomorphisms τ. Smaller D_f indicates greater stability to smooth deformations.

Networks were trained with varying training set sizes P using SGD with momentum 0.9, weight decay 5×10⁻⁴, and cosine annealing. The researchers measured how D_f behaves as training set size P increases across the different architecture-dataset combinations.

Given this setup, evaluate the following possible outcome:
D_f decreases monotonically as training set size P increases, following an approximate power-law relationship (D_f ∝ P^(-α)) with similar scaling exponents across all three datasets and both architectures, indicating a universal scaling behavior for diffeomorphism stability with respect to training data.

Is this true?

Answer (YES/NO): NO